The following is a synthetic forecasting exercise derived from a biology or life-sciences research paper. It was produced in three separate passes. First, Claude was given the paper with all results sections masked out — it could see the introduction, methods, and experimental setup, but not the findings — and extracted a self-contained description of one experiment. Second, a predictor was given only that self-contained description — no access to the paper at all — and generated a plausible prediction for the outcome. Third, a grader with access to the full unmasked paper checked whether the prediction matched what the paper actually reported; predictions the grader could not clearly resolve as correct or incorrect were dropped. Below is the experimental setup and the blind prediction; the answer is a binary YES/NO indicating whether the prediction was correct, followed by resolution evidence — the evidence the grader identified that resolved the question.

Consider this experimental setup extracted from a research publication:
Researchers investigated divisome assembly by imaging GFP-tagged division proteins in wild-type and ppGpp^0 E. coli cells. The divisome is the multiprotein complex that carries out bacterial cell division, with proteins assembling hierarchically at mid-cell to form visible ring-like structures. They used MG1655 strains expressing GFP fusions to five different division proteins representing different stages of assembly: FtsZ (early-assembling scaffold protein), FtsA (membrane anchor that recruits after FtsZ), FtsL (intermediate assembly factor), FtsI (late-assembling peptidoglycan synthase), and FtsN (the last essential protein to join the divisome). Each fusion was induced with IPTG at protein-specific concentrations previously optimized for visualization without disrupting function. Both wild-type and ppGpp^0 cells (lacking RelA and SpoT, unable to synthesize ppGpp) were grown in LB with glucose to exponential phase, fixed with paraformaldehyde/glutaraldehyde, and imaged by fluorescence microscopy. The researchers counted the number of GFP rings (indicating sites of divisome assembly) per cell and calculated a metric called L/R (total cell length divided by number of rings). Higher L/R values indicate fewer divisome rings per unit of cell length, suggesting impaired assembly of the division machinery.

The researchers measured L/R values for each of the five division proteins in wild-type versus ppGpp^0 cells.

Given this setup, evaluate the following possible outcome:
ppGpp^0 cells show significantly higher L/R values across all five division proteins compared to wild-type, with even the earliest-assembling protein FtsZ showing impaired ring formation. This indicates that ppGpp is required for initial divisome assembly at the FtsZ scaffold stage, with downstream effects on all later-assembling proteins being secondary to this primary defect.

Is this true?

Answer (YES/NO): YES